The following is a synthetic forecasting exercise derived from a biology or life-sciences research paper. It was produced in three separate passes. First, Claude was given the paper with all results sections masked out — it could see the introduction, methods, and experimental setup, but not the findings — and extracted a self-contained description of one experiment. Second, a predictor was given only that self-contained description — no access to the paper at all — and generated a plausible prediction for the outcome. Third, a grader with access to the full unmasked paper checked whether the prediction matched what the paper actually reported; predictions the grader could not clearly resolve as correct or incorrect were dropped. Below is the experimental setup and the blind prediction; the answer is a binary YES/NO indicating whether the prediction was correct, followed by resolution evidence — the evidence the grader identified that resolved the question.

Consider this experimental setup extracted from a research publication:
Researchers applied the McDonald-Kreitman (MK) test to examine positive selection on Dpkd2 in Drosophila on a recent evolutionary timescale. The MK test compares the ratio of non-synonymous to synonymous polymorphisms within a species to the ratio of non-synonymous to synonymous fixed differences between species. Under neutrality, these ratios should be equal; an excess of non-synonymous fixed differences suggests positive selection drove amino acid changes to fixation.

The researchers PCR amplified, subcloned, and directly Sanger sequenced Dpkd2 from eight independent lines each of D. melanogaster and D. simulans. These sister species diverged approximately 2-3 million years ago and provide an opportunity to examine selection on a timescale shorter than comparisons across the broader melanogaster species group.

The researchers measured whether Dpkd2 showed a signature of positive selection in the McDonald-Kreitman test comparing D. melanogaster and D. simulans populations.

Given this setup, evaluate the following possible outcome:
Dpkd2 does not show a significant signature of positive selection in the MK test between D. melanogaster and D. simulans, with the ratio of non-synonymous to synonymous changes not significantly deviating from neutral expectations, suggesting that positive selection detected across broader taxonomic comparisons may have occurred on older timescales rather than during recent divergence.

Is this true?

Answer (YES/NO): NO